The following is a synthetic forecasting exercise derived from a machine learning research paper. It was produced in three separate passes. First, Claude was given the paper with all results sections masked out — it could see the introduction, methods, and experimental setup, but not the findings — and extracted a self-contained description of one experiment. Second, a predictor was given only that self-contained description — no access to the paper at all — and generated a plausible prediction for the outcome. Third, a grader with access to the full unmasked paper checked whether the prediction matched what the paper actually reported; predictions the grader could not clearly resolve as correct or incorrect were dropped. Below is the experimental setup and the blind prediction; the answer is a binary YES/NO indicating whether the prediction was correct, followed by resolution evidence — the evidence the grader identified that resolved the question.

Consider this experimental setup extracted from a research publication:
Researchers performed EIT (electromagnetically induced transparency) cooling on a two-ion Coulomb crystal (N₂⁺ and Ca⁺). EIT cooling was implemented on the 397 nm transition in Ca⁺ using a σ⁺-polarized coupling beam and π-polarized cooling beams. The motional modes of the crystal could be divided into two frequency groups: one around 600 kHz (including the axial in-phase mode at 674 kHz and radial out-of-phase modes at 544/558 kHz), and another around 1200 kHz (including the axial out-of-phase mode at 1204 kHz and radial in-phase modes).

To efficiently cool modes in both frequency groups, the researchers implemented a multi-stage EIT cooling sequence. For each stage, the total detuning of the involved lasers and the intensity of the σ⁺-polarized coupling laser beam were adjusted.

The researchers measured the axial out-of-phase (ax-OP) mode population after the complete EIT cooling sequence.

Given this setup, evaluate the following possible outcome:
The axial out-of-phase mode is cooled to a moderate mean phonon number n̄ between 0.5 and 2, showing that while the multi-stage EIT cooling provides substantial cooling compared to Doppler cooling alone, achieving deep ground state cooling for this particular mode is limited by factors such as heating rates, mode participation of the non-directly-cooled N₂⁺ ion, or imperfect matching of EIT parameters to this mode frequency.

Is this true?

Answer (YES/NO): NO